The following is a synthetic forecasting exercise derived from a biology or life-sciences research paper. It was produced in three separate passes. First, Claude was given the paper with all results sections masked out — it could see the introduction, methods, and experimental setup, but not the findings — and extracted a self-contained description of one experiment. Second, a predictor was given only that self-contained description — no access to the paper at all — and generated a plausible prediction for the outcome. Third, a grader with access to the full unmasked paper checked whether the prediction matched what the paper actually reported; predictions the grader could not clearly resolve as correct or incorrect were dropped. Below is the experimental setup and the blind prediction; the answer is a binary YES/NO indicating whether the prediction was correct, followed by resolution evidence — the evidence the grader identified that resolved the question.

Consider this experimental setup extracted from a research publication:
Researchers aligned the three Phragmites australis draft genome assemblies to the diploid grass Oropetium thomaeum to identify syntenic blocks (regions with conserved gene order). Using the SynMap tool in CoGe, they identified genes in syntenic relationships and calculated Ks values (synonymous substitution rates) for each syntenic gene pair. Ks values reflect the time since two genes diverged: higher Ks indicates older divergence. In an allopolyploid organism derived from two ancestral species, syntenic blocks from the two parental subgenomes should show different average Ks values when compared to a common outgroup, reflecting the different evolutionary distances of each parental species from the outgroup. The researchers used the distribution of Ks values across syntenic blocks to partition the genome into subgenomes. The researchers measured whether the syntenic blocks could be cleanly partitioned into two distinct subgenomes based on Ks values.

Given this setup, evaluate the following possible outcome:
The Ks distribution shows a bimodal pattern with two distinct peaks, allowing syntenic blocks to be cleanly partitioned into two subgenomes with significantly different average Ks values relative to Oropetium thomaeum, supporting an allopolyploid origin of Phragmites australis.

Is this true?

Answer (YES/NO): YES